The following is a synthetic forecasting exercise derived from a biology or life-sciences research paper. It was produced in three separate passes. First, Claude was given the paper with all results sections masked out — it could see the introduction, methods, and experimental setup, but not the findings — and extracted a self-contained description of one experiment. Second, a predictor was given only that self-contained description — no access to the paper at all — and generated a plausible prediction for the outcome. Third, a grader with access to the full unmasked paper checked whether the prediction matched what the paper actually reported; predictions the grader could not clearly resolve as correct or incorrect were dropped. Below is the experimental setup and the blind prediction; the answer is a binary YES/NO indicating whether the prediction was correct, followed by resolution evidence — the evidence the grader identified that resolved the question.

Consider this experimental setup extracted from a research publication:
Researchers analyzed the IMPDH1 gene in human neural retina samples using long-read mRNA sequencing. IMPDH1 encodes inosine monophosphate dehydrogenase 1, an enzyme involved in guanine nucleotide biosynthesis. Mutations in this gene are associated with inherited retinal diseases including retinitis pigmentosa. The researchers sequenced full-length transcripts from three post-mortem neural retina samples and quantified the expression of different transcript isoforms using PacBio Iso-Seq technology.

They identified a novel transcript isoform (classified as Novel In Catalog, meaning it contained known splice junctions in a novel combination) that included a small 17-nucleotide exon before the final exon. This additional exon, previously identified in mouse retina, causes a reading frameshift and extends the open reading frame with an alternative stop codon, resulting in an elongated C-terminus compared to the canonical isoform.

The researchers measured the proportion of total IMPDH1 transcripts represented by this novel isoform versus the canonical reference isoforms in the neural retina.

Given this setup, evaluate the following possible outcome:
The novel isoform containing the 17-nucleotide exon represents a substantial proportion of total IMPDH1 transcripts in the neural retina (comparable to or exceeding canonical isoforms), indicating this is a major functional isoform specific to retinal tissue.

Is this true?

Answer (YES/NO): YES